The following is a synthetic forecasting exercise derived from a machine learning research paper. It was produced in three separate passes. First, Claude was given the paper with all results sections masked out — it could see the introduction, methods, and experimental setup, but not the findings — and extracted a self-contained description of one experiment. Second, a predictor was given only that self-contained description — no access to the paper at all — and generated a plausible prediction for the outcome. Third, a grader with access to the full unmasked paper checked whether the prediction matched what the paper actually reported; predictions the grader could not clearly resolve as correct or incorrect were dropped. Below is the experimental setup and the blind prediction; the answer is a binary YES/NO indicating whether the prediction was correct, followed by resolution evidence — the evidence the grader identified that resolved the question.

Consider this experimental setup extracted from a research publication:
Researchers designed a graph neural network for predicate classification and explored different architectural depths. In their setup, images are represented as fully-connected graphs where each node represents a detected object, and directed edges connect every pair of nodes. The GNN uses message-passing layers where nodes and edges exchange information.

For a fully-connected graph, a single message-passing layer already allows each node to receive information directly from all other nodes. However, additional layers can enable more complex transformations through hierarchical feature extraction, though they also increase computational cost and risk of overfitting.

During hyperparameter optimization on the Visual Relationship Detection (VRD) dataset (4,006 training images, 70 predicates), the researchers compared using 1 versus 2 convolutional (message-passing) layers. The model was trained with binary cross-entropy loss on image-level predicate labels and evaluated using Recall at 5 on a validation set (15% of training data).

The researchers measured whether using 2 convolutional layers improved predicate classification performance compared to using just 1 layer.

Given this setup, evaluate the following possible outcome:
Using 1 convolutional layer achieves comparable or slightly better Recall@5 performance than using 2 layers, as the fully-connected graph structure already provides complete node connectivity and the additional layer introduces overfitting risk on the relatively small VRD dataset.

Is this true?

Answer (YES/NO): NO